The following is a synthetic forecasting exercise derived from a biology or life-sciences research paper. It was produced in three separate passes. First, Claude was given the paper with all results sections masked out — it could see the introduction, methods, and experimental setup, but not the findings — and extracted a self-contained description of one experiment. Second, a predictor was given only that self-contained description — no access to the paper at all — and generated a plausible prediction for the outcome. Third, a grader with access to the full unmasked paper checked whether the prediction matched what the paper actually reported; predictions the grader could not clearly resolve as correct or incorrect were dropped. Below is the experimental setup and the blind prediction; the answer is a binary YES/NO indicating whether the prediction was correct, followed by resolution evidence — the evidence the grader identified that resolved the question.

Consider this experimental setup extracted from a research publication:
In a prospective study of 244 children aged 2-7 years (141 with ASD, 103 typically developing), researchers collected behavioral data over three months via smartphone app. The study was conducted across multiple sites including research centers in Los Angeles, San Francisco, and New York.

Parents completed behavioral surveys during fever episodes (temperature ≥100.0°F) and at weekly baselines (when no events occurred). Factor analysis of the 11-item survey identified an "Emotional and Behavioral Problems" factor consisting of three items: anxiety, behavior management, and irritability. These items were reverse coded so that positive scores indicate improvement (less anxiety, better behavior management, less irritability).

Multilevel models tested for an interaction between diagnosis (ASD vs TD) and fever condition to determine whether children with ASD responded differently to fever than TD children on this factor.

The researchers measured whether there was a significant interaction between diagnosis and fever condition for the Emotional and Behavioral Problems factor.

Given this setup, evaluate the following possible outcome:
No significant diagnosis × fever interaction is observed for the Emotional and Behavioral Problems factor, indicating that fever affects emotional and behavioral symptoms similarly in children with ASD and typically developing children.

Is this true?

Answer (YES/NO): YES